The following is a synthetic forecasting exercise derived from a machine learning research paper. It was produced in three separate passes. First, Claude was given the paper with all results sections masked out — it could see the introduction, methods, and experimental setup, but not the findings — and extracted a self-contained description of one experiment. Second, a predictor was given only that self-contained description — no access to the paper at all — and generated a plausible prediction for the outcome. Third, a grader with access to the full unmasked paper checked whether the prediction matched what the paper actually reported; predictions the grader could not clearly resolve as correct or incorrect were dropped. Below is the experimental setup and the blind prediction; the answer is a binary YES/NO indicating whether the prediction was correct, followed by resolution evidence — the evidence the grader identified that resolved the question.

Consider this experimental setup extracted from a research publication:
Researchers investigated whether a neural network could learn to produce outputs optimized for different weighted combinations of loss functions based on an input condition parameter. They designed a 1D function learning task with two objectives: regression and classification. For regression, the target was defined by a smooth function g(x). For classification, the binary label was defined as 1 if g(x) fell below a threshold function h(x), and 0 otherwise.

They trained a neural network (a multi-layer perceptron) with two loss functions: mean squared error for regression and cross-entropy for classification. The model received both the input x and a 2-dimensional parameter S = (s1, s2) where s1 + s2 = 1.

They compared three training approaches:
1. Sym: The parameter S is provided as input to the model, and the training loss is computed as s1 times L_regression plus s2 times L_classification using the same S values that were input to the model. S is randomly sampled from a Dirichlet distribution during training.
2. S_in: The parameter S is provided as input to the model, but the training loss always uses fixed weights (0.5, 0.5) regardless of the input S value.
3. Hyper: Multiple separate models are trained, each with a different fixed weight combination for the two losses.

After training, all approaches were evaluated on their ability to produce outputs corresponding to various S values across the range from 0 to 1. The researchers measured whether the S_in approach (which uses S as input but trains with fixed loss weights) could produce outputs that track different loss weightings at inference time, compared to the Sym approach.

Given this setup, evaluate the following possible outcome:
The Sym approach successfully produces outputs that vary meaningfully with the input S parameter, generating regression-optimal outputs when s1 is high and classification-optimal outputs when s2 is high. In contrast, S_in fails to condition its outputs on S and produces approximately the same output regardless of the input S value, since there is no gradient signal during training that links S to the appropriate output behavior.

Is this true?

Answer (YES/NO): YES